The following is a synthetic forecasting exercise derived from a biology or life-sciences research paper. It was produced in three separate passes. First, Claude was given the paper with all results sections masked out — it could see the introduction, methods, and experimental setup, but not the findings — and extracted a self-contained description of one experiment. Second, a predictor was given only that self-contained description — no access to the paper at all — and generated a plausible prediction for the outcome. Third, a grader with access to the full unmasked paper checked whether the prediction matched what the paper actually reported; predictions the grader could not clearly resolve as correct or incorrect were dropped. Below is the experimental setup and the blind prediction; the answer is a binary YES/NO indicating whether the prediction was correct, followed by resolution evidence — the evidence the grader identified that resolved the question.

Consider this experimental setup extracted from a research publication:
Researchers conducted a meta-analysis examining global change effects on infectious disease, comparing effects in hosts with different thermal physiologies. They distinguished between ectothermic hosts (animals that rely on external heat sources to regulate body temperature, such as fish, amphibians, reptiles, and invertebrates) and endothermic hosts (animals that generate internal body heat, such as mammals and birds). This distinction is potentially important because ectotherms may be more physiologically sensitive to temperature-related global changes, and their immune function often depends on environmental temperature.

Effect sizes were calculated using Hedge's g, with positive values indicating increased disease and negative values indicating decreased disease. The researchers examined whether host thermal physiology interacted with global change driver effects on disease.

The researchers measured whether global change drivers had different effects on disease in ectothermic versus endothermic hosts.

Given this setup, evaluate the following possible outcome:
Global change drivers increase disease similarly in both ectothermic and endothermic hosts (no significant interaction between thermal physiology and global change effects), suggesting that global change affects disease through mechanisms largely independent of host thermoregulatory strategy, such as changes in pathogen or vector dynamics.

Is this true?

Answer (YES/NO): NO